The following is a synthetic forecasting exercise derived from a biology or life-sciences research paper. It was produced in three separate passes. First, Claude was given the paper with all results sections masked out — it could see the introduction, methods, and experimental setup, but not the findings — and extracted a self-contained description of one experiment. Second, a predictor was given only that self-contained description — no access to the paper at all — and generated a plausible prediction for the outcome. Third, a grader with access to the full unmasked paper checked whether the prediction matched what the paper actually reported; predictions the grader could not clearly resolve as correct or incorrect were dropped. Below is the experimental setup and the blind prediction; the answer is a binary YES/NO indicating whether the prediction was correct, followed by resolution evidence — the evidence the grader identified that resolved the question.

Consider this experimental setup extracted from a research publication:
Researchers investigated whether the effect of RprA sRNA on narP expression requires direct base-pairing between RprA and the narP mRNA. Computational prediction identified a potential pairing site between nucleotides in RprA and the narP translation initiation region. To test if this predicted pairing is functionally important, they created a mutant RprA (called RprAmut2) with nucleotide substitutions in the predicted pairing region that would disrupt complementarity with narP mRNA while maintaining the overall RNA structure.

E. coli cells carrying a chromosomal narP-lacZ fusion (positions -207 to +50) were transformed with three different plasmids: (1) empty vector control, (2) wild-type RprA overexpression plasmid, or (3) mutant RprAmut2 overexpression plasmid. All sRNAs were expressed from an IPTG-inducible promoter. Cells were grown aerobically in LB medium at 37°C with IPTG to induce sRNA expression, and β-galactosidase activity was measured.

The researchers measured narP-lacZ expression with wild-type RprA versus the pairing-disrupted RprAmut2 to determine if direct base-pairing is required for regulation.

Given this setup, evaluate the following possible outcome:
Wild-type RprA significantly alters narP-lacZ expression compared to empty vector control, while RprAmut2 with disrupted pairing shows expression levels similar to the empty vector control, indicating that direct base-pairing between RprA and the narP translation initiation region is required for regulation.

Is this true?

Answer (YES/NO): NO